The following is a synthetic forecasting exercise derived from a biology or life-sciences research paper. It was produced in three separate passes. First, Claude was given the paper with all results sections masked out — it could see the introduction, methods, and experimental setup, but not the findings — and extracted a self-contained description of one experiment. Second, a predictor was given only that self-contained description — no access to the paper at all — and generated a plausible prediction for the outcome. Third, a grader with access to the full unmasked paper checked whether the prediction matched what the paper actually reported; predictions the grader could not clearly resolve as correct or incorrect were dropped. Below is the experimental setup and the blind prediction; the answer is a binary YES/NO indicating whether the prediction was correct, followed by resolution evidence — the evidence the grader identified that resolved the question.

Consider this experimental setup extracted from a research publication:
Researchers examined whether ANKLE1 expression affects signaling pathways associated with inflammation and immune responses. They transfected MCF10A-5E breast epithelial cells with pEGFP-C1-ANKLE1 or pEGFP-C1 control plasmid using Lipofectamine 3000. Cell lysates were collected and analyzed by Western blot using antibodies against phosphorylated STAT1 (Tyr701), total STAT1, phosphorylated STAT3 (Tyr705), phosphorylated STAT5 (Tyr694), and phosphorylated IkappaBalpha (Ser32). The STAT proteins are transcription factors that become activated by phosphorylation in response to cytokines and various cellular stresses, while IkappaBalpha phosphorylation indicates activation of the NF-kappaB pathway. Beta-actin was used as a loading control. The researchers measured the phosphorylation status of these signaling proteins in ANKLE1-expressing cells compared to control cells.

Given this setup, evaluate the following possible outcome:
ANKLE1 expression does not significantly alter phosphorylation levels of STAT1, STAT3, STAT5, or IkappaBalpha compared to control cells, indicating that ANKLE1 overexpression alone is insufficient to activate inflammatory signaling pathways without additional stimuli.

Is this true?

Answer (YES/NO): NO